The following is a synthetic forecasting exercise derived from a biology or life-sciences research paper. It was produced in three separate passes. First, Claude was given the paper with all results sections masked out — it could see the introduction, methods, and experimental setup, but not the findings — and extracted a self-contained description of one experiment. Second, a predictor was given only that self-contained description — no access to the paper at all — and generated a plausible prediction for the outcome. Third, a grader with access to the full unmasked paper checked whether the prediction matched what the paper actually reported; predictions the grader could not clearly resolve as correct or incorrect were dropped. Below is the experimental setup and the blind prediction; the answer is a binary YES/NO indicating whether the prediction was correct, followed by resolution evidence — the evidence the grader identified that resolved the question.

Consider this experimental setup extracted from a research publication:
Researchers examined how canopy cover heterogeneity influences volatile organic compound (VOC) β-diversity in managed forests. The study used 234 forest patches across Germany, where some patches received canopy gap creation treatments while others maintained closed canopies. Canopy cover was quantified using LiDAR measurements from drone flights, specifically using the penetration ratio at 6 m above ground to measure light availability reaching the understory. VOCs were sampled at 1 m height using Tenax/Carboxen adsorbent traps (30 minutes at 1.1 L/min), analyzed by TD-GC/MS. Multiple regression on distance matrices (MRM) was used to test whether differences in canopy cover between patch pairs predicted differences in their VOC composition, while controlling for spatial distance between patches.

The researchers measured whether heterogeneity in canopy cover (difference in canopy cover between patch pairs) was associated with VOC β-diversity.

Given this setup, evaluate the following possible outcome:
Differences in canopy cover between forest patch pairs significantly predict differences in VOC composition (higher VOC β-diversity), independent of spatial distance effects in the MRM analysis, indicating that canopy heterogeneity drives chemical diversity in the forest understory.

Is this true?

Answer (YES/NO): NO